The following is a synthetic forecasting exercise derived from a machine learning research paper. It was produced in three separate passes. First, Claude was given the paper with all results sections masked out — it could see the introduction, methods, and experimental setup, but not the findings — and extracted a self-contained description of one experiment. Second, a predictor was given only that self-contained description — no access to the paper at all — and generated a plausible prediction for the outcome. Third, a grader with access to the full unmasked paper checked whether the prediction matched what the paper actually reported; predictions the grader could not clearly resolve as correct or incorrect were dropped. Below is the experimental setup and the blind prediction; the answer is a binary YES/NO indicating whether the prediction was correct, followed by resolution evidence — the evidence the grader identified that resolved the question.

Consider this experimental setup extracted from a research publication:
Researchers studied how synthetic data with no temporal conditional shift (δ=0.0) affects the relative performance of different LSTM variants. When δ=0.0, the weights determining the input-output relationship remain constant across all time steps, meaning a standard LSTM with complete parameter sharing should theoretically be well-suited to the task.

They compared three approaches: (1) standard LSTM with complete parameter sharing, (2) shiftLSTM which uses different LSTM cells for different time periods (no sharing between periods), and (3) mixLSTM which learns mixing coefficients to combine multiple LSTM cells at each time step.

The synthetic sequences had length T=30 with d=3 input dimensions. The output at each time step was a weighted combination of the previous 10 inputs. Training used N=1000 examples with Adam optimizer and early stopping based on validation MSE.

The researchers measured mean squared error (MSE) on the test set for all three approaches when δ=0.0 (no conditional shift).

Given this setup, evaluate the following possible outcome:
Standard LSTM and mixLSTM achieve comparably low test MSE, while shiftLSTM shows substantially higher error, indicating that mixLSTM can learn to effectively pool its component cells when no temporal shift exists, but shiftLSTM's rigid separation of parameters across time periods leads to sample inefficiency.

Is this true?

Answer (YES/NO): YES